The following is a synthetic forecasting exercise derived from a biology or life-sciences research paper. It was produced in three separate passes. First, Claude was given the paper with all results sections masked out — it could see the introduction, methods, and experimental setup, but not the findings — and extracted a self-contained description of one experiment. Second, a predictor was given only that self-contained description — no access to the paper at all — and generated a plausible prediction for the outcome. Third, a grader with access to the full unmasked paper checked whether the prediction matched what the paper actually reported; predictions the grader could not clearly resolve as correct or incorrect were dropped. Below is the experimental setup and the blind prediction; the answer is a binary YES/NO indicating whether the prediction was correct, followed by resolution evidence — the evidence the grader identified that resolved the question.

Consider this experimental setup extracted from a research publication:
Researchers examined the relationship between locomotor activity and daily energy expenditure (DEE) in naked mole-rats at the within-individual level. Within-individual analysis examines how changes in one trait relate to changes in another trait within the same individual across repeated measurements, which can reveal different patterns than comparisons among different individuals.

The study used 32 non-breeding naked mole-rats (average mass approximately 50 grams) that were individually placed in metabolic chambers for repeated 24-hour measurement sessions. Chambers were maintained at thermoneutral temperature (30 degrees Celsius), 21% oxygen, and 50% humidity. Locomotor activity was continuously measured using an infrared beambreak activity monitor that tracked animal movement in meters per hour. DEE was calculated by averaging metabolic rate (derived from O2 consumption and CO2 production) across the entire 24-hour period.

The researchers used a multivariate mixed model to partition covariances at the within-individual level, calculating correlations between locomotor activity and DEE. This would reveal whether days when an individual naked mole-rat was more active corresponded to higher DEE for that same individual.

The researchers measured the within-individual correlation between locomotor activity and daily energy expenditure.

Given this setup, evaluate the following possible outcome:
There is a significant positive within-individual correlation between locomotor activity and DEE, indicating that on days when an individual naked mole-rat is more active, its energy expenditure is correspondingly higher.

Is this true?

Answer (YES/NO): YES